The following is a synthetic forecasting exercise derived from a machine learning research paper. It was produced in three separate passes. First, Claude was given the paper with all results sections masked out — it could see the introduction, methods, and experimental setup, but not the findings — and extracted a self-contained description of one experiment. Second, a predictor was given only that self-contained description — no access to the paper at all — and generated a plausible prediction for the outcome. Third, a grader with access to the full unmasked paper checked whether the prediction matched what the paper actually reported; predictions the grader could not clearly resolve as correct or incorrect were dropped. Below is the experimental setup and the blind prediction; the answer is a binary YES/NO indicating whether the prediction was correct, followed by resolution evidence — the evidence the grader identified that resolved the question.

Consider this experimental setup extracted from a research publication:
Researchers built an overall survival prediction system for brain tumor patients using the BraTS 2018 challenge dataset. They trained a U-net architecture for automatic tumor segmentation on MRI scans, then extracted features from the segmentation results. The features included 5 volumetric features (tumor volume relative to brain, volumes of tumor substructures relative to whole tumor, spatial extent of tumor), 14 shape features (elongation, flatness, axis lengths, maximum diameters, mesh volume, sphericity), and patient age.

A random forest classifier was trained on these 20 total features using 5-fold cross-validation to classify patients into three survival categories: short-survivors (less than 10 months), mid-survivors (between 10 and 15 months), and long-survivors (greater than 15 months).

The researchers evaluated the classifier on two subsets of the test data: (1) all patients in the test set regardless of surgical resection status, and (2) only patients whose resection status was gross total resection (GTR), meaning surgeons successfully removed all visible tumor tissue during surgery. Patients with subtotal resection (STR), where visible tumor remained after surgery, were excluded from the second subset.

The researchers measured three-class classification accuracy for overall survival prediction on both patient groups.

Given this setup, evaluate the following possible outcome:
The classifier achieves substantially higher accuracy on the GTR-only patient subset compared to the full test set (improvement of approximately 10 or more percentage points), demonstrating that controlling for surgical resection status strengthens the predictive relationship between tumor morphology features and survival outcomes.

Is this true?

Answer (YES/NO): NO